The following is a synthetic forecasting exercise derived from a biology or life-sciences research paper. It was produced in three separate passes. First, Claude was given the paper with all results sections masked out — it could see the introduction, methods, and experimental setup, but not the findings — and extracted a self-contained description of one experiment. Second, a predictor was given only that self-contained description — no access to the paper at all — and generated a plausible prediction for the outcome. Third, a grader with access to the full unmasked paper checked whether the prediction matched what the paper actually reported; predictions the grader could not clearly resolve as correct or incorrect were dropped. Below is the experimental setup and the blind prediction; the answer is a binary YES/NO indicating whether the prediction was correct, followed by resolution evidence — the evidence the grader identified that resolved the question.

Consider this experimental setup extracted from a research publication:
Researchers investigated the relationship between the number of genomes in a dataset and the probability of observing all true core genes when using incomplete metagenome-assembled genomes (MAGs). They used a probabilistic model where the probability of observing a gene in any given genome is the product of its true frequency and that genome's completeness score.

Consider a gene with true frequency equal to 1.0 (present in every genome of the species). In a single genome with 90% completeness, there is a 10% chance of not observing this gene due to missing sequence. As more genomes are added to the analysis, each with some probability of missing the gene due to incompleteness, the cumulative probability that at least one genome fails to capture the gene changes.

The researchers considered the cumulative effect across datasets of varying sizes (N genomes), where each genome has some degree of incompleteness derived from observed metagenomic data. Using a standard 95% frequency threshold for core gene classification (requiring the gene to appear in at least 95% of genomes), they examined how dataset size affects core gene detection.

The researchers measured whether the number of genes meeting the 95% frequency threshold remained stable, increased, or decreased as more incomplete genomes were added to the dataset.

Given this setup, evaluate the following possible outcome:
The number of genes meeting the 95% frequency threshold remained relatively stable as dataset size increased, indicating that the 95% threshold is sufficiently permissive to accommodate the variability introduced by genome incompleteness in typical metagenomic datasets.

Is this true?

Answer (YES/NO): NO